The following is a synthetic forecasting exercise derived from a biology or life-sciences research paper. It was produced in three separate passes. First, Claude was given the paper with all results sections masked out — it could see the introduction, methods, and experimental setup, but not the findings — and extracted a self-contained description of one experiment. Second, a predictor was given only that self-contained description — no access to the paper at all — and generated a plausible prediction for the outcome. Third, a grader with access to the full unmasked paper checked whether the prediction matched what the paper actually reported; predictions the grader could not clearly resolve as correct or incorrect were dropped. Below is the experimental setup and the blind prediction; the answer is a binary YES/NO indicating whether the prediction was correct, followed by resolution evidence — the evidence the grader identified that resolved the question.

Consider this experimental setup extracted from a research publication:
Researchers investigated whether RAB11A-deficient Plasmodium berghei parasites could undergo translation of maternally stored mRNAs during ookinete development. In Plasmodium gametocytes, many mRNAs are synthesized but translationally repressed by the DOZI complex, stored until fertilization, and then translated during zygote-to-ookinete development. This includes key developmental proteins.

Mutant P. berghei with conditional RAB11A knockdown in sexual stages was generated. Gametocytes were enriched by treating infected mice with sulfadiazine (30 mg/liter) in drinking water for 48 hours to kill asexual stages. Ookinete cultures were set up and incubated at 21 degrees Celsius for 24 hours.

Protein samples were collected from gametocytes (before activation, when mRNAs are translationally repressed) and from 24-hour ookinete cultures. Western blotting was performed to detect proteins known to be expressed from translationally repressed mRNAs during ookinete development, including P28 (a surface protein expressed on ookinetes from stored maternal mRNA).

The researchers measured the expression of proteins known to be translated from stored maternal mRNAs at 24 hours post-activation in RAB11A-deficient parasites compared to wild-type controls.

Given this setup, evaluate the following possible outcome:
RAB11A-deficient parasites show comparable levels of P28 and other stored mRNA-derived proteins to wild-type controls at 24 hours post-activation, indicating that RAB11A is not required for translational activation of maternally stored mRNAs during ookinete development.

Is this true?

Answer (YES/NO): NO